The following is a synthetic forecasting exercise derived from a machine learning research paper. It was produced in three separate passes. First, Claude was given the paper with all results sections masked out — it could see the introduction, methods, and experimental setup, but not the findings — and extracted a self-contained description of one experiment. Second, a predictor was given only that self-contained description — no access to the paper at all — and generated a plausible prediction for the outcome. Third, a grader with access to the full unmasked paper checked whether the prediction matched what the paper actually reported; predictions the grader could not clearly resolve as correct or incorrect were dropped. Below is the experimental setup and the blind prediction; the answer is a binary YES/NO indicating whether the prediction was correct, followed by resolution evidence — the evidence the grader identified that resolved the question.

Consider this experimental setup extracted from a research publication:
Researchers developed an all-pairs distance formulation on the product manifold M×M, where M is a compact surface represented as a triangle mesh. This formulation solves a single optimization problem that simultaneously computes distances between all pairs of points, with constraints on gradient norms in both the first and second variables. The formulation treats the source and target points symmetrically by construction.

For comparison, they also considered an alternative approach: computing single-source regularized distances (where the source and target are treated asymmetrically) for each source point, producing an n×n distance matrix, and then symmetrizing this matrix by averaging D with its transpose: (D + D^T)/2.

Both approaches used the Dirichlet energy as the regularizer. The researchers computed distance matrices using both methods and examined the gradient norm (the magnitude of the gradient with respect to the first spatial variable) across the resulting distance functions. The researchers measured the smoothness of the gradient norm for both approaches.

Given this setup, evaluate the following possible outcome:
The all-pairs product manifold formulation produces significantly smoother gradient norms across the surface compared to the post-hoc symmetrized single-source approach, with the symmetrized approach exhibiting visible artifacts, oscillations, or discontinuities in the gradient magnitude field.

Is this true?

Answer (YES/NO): YES